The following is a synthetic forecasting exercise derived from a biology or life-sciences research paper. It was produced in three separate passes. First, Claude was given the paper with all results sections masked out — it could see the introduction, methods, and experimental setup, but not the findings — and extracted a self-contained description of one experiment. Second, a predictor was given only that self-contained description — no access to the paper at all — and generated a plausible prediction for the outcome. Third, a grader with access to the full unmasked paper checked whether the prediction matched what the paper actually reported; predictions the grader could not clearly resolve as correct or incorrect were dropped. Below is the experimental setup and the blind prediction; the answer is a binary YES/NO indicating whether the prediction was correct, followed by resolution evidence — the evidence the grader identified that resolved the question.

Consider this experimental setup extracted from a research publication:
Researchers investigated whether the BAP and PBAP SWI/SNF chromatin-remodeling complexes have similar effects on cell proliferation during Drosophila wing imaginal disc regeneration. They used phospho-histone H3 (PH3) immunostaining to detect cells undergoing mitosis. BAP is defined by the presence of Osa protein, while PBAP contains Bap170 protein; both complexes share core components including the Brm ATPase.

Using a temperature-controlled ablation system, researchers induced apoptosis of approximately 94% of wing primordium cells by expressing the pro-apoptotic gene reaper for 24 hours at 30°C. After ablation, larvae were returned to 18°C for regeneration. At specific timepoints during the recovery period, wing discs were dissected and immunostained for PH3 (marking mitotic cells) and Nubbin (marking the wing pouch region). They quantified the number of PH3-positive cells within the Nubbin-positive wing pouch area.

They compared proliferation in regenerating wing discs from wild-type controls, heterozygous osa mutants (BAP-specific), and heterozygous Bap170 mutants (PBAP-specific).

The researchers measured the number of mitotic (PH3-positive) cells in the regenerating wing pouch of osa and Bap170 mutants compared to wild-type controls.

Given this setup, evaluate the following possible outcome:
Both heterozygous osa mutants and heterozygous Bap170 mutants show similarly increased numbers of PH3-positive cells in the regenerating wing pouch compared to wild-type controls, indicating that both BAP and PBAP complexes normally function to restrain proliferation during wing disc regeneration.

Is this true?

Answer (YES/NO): NO